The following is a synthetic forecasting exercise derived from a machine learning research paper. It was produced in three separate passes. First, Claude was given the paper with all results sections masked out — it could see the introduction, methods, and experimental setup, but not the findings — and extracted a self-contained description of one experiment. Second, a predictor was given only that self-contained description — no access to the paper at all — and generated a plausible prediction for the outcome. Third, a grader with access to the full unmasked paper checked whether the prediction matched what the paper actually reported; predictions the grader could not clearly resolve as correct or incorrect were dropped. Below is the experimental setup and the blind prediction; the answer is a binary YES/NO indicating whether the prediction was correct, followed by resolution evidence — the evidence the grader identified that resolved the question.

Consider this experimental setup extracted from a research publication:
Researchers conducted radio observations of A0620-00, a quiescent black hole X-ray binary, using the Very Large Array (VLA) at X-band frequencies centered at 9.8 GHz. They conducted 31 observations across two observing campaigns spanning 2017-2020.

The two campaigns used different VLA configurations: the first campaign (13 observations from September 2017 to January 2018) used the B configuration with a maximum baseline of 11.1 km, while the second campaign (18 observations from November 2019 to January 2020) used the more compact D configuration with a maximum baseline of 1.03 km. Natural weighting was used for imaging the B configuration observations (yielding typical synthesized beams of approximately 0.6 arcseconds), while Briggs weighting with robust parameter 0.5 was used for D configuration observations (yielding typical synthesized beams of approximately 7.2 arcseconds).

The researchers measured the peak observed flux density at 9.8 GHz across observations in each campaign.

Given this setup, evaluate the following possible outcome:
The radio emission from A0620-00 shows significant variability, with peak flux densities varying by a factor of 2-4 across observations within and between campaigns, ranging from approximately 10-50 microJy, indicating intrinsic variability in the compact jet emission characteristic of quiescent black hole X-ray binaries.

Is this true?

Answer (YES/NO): NO